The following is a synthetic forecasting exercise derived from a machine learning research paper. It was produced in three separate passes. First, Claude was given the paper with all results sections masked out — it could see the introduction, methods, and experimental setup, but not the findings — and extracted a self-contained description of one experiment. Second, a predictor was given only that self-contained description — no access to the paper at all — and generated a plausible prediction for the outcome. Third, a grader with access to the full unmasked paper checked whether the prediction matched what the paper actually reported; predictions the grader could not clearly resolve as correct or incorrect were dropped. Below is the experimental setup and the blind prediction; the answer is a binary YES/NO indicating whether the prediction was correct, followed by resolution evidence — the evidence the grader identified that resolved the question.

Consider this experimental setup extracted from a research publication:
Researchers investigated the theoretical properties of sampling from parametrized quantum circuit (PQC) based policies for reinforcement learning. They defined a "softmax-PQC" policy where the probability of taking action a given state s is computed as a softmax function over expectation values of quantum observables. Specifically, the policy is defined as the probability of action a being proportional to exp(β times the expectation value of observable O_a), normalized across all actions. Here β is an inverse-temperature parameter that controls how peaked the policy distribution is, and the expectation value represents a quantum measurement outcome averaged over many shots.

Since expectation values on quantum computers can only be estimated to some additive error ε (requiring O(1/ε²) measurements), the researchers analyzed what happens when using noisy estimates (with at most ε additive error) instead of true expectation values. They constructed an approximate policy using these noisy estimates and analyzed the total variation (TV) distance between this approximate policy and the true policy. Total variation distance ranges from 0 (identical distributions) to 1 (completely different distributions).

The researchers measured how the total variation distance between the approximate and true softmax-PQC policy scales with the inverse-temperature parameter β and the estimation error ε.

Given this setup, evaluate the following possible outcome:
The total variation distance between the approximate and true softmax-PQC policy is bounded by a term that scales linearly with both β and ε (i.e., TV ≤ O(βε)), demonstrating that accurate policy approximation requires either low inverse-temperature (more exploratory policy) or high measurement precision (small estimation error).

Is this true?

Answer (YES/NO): YES